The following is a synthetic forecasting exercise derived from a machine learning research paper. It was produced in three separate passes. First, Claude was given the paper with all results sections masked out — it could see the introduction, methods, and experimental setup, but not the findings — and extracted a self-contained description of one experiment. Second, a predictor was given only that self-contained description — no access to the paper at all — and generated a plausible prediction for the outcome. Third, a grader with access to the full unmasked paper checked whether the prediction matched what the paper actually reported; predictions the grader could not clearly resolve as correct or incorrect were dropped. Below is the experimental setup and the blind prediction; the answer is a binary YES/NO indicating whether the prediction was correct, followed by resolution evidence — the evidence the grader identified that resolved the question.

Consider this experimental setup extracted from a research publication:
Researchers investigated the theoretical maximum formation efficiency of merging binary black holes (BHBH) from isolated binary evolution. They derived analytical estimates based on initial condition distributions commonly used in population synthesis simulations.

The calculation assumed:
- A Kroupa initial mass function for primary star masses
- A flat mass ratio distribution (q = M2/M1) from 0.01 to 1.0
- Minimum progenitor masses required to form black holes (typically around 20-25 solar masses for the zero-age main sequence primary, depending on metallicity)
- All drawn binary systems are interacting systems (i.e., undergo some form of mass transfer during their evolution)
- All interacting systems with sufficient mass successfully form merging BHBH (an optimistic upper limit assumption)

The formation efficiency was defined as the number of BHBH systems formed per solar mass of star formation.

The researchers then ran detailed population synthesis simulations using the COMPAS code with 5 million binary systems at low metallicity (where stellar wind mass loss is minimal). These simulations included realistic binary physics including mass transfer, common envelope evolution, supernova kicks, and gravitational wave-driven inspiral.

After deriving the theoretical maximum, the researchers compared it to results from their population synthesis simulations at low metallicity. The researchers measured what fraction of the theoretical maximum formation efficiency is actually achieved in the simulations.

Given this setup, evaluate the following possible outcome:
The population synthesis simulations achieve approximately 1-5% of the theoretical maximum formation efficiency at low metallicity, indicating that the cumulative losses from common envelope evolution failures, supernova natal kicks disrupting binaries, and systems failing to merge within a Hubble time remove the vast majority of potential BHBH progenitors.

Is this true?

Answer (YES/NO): NO